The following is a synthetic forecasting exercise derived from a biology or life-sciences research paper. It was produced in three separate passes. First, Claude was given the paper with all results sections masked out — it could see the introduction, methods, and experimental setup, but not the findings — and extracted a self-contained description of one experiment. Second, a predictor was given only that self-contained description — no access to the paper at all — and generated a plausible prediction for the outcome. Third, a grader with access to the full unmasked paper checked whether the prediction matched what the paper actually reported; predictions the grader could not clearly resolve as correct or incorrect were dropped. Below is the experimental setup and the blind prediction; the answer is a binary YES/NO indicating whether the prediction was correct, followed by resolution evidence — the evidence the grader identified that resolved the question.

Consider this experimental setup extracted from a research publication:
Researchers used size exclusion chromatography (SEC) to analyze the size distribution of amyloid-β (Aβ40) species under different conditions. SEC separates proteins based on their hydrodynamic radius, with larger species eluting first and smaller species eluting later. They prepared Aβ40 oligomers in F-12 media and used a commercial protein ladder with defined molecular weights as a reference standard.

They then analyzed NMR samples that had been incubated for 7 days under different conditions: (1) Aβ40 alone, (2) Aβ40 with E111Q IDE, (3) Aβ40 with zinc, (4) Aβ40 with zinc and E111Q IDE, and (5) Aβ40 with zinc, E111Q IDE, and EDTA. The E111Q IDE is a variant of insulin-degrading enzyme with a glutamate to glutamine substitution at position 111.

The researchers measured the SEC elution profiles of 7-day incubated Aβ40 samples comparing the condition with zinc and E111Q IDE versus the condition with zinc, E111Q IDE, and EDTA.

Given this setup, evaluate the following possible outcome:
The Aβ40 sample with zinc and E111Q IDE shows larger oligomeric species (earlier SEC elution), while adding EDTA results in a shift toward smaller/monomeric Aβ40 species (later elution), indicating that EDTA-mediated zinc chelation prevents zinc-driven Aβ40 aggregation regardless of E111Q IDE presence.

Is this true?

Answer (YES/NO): NO